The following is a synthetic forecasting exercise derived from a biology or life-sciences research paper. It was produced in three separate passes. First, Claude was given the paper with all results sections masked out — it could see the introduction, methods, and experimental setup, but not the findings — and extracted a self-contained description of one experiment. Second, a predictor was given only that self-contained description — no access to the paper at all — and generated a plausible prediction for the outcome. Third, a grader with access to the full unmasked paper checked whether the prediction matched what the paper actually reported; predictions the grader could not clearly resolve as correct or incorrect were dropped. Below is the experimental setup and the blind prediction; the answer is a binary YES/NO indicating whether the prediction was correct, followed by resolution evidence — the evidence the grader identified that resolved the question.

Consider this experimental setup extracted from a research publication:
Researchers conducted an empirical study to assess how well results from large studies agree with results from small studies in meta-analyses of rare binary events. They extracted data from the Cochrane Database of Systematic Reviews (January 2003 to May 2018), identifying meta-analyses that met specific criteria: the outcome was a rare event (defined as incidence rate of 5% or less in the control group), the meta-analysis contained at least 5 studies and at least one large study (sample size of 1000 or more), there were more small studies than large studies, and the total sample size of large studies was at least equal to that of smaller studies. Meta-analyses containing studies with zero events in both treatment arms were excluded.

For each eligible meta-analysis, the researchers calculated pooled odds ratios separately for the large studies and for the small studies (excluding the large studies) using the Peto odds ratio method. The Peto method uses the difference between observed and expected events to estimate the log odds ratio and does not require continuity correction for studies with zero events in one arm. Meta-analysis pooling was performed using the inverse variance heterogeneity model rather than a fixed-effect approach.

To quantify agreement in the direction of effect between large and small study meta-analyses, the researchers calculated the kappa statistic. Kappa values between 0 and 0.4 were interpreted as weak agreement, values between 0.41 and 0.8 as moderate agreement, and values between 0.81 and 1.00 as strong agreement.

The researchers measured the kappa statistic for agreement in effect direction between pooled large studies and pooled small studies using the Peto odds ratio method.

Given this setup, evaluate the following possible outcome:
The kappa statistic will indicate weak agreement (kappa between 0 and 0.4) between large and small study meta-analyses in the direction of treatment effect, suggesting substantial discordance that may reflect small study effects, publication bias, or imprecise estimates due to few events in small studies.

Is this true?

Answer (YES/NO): YES